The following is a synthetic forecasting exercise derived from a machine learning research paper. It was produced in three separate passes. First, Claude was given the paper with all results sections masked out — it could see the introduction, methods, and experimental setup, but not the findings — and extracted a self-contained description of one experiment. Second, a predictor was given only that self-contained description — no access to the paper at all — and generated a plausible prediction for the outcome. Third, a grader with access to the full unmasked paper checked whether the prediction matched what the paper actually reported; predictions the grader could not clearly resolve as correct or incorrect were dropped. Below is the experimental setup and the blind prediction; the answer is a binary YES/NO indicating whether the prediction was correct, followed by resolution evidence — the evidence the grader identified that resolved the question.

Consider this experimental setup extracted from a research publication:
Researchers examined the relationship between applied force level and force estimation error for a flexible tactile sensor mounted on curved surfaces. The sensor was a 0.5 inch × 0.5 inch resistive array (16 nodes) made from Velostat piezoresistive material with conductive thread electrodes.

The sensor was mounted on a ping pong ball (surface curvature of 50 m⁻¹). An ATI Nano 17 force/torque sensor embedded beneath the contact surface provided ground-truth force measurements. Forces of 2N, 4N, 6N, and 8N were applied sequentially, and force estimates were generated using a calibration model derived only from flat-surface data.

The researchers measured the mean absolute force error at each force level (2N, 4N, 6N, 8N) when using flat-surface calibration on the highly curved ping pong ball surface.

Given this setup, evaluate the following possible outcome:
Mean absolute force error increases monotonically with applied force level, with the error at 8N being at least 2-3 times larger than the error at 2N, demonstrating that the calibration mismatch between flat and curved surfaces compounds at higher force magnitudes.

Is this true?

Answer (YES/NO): YES